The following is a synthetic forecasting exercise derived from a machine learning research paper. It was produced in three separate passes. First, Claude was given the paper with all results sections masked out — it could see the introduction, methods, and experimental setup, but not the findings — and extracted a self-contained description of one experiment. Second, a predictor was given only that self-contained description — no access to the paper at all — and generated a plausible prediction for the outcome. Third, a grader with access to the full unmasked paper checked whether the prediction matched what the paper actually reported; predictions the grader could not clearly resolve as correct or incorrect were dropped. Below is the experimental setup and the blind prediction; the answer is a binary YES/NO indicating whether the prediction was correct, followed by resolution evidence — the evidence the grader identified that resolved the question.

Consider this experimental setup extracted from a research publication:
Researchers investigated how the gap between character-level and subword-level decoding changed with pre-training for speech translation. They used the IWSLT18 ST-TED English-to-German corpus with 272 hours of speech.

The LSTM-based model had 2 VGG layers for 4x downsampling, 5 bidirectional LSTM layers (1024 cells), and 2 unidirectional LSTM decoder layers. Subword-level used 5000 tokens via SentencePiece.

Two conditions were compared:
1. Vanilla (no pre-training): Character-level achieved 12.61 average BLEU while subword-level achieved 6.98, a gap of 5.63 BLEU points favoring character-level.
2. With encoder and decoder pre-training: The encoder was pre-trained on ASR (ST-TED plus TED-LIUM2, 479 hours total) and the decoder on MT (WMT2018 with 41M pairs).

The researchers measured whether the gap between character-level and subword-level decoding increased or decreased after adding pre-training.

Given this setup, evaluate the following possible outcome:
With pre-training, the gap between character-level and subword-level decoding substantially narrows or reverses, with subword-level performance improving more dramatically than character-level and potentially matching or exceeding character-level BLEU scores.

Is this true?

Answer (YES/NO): NO